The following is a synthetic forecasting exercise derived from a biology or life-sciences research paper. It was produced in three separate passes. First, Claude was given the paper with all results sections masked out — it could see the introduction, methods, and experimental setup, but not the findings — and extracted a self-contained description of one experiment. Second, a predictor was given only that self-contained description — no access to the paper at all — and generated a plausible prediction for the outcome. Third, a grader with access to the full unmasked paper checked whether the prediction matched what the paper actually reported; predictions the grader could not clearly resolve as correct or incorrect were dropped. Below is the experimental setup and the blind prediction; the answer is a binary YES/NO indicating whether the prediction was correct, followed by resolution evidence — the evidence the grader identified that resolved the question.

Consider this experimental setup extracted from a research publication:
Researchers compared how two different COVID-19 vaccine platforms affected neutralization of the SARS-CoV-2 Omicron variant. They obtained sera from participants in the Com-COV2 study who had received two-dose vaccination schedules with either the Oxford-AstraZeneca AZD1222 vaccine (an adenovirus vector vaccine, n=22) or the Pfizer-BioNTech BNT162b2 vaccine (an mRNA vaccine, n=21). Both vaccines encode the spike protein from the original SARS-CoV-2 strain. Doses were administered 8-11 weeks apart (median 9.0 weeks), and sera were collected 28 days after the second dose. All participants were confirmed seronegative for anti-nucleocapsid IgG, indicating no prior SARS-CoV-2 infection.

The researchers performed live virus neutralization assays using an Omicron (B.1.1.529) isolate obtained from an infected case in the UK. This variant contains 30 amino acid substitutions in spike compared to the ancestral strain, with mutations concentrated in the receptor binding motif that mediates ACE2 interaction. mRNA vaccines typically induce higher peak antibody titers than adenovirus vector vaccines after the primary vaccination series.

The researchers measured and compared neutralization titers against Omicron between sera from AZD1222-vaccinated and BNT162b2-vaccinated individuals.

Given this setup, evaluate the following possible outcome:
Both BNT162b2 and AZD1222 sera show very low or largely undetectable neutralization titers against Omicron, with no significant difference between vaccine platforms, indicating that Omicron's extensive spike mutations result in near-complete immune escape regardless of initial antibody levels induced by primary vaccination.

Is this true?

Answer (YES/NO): NO